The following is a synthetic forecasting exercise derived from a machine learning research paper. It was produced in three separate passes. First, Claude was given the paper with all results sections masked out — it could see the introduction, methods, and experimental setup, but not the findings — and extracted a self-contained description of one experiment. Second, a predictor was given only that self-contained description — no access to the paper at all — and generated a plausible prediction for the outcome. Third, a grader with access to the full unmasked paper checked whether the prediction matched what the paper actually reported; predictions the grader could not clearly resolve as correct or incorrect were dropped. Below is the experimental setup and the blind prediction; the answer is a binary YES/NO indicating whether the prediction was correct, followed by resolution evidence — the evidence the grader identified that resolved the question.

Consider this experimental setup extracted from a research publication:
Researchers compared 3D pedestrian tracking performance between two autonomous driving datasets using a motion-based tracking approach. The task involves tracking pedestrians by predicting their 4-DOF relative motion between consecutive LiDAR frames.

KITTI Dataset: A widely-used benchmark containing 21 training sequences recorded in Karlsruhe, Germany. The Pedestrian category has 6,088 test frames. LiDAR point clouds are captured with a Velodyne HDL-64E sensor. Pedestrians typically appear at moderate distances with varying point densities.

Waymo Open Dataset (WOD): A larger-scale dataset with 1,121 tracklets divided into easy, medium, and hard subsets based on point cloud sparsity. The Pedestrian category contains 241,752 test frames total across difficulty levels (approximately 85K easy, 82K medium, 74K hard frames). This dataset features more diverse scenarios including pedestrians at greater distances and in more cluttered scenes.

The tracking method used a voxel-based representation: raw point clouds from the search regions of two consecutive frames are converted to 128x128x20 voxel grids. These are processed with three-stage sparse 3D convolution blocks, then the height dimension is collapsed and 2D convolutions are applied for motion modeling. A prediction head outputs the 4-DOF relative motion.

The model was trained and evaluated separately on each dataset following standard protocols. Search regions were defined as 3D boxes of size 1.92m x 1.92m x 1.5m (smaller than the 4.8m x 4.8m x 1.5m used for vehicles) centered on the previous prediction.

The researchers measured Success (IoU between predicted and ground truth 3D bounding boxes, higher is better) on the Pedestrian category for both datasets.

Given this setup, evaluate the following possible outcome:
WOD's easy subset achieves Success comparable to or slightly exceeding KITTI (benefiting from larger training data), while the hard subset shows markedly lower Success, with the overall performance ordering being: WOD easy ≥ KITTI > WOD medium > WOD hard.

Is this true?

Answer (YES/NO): NO